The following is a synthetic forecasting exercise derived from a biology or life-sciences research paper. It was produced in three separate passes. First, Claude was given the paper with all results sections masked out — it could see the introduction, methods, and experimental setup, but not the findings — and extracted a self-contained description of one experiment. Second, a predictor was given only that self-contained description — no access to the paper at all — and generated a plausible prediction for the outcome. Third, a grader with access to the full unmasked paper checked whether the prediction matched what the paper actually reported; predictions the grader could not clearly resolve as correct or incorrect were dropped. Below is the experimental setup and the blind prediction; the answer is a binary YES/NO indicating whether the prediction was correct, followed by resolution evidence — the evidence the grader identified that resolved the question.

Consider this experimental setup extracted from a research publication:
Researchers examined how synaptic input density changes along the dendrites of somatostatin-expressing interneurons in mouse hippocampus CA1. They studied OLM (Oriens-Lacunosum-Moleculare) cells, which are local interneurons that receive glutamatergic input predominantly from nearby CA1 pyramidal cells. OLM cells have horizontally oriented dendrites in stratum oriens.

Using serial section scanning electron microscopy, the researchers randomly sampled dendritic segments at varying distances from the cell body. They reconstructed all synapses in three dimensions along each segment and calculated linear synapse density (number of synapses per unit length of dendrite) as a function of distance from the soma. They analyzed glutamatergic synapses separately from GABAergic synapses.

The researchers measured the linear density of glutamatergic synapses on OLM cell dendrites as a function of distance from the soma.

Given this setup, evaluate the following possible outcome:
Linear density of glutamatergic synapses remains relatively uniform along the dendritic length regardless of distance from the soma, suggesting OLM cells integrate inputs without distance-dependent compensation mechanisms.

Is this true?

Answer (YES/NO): NO